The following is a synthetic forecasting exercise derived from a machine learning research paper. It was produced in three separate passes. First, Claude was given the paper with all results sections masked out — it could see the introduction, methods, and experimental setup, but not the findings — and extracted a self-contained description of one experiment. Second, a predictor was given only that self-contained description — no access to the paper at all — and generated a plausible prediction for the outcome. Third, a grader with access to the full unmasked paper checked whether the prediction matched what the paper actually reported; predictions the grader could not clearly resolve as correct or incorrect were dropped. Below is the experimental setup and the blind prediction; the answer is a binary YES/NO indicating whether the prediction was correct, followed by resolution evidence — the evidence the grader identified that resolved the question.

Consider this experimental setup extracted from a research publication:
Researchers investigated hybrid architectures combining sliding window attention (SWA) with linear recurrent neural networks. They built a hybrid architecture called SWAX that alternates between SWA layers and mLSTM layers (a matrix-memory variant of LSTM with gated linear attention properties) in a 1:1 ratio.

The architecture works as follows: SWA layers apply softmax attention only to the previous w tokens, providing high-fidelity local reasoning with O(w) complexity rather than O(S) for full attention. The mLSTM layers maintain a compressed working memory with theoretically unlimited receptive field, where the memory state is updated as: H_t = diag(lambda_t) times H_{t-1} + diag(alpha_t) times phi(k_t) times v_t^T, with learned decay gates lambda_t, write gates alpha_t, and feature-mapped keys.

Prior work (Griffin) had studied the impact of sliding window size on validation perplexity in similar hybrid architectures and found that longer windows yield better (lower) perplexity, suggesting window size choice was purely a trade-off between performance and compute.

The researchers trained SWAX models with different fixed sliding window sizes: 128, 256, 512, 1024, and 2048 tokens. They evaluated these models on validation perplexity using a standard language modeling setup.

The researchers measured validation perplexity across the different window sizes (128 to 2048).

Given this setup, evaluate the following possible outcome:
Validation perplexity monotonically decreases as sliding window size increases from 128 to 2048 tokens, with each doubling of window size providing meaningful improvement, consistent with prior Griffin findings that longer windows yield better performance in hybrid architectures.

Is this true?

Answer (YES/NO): NO